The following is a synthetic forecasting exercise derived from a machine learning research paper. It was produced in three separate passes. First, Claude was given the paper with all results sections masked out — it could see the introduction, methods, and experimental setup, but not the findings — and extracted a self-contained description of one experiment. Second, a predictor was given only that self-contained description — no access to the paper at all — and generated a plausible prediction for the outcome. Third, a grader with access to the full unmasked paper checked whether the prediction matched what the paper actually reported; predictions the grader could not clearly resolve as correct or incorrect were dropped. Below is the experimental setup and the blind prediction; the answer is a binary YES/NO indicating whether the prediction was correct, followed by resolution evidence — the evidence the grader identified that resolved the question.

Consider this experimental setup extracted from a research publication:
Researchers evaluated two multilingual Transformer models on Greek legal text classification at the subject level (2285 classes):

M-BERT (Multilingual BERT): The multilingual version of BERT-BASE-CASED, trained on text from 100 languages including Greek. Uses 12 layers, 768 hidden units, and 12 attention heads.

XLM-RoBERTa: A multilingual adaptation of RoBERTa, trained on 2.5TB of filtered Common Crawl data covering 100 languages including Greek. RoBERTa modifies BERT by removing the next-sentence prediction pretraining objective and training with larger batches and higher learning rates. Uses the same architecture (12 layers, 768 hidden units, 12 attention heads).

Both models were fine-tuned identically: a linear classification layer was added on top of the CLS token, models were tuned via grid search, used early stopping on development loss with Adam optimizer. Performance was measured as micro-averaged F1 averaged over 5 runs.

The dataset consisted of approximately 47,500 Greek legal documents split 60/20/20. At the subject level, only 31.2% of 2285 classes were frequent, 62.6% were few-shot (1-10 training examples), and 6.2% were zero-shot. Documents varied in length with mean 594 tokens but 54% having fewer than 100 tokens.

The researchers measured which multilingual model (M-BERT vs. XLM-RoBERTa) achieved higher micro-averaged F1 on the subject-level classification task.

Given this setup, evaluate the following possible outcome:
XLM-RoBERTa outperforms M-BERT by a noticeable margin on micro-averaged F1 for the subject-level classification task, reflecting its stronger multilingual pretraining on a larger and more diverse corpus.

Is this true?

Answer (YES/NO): YES